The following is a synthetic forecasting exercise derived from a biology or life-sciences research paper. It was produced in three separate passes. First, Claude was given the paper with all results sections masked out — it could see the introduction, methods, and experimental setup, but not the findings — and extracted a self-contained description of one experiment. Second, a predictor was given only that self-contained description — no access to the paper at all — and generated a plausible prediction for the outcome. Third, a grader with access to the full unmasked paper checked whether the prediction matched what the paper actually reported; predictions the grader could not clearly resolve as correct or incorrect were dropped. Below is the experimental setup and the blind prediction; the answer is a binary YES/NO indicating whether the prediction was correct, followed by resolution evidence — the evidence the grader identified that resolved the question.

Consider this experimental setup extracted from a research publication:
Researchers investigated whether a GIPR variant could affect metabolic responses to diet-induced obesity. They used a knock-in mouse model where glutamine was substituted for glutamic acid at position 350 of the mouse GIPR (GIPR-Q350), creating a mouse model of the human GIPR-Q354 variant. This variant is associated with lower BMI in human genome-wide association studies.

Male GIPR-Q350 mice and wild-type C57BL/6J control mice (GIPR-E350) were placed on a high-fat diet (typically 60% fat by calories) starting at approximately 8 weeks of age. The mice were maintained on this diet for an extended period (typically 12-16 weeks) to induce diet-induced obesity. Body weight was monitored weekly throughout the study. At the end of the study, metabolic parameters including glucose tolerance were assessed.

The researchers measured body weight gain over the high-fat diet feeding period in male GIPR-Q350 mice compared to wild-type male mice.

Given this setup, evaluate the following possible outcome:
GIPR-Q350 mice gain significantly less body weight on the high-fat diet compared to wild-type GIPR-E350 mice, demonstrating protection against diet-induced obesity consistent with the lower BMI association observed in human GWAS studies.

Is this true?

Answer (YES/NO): YES